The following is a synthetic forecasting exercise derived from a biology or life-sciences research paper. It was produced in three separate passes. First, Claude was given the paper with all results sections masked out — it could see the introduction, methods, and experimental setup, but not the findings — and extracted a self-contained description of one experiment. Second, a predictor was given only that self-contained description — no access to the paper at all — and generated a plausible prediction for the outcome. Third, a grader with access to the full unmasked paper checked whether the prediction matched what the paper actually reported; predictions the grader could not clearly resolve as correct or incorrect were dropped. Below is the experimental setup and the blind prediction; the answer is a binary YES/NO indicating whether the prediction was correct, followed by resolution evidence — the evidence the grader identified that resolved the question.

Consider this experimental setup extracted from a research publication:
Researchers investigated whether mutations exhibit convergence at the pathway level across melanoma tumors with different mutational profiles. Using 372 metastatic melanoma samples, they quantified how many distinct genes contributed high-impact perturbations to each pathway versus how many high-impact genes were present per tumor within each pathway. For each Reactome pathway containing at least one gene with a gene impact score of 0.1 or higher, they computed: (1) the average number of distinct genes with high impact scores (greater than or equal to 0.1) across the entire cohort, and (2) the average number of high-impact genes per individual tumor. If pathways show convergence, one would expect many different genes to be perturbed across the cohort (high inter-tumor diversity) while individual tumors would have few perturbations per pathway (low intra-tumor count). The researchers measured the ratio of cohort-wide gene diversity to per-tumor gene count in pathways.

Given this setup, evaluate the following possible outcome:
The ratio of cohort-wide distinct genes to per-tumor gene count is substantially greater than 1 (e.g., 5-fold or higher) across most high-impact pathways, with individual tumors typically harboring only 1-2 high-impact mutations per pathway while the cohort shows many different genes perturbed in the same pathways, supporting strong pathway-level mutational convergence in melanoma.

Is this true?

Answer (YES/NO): YES